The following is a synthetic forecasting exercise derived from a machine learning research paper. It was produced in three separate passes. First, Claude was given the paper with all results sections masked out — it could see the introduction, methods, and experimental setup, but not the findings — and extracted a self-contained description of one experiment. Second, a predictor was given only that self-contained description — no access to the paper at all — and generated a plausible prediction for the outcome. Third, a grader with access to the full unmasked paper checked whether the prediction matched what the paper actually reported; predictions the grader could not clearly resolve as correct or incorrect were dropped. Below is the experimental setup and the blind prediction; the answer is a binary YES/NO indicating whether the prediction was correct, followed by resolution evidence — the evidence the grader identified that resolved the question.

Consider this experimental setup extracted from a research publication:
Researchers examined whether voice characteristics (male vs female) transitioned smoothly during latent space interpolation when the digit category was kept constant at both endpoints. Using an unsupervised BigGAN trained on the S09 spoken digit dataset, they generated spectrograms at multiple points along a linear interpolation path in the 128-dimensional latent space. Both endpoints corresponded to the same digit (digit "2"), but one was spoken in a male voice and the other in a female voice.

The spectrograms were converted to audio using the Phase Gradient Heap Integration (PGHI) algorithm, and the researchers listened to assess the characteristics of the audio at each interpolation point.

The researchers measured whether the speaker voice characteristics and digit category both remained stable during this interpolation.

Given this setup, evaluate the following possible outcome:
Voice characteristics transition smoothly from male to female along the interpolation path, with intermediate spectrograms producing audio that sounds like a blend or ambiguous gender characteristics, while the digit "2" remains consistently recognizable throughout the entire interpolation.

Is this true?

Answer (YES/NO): NO